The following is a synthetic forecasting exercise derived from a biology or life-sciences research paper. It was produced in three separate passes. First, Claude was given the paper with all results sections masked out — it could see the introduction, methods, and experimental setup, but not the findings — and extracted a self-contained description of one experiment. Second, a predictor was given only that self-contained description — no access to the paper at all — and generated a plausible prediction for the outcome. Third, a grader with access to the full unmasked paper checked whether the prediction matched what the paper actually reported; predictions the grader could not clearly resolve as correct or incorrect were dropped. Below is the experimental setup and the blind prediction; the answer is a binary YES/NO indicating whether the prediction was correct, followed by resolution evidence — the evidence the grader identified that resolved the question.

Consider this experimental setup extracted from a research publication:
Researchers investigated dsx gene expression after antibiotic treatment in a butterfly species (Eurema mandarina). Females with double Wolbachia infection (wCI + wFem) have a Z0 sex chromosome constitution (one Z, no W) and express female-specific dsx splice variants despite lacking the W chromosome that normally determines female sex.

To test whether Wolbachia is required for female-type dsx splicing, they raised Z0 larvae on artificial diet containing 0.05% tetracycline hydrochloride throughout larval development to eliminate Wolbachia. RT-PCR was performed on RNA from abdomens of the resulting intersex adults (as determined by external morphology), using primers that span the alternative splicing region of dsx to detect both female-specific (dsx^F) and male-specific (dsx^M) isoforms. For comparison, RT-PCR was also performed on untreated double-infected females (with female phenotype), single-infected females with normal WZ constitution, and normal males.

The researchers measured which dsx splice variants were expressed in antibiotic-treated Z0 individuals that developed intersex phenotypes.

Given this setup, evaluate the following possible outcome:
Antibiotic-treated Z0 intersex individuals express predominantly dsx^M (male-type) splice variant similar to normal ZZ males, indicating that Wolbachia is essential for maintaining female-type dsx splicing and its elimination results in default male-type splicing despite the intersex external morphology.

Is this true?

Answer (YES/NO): NO